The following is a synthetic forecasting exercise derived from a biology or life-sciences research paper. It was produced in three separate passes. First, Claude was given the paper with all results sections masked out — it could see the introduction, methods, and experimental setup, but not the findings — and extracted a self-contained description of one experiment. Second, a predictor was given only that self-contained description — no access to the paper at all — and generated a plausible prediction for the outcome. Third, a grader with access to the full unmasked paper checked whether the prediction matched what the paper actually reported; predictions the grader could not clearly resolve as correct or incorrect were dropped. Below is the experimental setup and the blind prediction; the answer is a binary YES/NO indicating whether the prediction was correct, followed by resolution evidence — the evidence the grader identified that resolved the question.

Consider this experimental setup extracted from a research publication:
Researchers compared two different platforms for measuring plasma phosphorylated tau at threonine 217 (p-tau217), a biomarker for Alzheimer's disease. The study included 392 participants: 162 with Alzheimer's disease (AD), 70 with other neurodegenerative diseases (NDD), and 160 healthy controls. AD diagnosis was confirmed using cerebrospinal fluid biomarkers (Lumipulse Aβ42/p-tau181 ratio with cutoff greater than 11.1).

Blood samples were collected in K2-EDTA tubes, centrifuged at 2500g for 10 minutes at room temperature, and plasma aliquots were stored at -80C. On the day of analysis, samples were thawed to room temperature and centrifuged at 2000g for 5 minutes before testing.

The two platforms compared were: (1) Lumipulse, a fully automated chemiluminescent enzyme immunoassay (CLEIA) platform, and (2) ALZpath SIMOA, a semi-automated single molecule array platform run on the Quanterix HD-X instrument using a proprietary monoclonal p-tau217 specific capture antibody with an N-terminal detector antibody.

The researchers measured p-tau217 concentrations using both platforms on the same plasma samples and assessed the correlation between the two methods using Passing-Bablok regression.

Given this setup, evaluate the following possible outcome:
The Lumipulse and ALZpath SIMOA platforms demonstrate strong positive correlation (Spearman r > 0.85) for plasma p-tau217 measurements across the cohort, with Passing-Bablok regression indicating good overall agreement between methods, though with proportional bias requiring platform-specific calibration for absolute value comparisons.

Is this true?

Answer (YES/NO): NO